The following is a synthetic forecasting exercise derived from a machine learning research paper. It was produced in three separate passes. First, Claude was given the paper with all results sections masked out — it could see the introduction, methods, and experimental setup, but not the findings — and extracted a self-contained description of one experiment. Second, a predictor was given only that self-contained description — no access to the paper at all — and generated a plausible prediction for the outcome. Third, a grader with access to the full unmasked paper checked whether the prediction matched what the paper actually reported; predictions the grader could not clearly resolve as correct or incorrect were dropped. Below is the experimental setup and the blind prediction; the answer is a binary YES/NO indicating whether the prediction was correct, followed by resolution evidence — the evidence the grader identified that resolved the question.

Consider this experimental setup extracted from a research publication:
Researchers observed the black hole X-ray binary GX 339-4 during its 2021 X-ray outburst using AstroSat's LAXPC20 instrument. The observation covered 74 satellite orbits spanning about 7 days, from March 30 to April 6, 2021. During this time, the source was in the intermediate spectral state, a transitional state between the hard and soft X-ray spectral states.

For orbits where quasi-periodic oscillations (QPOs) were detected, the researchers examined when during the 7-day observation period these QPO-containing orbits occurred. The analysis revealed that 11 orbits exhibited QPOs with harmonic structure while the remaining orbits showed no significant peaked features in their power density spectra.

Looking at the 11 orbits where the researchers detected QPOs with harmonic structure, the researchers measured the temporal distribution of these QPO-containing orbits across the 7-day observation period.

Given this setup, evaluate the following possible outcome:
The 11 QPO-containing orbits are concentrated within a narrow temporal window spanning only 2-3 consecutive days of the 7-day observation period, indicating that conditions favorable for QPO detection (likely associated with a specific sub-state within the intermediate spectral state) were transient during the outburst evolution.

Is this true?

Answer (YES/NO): NO